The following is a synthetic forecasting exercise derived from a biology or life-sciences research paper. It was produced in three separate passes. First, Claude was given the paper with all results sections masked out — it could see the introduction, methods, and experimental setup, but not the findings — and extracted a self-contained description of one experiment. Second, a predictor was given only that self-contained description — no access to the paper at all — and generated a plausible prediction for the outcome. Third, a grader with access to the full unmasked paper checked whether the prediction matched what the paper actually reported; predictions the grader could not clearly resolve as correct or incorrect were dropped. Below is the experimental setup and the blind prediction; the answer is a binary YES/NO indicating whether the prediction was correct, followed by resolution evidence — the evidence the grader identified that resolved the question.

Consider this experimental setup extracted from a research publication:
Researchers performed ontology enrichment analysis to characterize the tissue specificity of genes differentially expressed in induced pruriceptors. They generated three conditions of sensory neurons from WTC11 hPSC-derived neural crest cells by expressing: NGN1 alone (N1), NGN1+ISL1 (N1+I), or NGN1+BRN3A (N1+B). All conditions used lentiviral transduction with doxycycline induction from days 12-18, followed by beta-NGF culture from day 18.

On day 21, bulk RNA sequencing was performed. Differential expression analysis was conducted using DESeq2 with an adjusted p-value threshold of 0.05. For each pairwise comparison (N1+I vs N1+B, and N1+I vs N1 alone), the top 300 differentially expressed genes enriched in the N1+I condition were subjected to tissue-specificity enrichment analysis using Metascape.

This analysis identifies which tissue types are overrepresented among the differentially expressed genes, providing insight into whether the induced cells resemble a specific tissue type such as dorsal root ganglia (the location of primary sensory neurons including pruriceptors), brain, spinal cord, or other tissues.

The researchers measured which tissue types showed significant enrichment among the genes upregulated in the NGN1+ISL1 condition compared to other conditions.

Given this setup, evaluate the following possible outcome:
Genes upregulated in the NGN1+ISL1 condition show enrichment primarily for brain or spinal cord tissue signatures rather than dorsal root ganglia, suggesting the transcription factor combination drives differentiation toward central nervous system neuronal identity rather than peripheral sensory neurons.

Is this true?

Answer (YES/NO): NO